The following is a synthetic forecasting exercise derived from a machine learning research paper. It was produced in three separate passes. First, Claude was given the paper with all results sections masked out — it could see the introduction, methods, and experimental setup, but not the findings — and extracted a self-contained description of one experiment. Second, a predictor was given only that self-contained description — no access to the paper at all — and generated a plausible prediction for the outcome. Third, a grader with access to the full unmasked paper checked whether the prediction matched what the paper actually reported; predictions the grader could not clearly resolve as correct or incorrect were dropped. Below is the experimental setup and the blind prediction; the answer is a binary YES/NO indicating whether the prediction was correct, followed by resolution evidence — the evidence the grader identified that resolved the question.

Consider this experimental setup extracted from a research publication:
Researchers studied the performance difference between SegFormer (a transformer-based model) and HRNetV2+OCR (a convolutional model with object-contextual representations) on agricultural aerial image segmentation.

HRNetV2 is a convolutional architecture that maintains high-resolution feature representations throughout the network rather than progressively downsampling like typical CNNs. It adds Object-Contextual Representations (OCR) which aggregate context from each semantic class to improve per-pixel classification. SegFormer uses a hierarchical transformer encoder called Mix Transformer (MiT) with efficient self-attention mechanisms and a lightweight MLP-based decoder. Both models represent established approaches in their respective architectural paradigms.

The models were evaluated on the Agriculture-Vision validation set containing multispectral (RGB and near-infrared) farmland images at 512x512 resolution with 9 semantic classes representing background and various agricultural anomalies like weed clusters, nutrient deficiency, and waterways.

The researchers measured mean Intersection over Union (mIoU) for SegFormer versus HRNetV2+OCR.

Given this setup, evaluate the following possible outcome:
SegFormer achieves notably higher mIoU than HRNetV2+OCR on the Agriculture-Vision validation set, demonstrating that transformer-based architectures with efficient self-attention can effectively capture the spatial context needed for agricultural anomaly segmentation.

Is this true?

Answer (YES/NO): YES